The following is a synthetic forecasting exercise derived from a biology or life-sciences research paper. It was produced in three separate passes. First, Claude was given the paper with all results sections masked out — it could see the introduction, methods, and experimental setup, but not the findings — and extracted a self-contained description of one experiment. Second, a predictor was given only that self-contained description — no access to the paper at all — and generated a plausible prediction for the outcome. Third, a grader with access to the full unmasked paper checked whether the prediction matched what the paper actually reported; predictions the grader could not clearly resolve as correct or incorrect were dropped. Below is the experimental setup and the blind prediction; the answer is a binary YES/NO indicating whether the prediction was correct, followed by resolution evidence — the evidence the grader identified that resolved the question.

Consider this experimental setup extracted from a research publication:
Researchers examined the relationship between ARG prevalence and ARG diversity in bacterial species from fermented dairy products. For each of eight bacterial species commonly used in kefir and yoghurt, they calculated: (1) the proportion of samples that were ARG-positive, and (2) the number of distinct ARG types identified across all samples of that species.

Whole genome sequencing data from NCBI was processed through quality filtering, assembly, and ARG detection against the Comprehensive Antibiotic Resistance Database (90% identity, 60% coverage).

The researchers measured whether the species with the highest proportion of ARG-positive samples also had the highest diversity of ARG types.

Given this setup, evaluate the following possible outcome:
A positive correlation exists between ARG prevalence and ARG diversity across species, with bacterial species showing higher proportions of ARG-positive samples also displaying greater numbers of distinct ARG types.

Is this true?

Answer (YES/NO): NO